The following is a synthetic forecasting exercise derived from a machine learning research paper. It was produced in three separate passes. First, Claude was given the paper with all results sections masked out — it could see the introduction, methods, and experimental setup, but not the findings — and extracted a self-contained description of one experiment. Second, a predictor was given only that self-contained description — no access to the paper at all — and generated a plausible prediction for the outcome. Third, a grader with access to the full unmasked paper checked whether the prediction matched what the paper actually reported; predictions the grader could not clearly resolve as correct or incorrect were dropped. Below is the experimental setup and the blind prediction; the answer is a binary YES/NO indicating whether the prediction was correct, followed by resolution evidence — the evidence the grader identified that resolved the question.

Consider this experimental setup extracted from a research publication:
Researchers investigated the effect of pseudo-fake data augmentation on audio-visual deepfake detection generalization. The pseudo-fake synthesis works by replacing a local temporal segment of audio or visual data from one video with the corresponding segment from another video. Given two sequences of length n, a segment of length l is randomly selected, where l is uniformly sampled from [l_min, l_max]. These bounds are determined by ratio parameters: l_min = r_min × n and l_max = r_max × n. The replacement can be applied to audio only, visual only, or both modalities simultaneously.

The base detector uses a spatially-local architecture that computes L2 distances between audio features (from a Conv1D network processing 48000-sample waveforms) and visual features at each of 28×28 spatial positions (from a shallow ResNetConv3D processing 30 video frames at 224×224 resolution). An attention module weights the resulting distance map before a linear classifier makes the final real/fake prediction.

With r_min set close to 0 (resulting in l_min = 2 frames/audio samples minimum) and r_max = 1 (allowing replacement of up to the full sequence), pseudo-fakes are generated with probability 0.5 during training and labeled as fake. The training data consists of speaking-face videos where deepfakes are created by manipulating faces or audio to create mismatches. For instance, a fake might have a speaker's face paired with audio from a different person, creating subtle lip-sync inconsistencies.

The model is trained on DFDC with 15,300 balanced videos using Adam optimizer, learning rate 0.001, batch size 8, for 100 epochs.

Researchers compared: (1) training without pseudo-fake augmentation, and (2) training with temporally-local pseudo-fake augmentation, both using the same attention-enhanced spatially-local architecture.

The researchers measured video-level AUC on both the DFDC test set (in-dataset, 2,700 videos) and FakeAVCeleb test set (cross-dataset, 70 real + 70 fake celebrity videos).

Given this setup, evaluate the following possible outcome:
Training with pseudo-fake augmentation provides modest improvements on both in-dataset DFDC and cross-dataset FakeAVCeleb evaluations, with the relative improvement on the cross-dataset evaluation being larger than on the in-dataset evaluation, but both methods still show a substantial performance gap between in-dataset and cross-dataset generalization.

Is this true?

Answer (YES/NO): NO